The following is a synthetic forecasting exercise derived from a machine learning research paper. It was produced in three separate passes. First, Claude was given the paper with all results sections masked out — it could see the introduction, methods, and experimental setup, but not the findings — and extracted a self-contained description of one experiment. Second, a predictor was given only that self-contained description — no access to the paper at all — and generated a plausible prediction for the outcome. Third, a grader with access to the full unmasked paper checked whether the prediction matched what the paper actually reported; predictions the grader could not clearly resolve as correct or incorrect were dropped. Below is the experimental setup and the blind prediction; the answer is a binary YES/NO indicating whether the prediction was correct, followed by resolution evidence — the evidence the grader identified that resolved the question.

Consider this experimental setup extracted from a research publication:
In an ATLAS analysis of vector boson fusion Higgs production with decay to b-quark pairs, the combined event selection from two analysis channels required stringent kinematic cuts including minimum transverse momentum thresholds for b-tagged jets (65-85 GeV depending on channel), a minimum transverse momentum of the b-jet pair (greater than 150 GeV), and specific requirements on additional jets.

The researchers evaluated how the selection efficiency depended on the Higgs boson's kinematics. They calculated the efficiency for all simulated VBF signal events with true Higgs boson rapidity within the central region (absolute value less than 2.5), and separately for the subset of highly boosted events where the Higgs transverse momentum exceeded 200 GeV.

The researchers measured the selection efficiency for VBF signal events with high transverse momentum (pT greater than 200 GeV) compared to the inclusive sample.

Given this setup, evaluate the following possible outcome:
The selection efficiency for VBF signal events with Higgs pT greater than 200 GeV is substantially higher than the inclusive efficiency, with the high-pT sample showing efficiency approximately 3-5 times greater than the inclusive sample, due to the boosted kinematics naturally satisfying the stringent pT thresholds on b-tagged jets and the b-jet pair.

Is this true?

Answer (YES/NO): NO